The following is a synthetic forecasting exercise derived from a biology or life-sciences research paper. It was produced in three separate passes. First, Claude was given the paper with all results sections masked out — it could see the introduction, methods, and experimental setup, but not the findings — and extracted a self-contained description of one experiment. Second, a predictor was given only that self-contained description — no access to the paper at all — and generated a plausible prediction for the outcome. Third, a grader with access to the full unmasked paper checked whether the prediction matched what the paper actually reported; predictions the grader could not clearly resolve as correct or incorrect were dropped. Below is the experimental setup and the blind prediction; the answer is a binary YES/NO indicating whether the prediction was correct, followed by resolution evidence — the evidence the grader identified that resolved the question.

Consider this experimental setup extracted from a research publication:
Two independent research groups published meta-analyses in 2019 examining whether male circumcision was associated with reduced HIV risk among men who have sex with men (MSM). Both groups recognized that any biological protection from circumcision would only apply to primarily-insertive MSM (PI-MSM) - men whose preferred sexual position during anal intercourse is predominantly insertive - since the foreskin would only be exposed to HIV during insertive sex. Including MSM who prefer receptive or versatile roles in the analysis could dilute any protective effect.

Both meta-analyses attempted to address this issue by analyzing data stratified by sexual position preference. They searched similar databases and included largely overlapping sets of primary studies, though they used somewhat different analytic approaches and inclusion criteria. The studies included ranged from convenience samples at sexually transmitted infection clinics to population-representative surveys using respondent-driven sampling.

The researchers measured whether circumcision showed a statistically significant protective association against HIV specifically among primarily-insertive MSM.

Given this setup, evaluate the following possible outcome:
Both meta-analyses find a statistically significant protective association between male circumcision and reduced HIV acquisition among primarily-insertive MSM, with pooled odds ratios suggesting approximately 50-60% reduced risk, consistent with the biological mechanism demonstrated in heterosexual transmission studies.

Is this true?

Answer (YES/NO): NO